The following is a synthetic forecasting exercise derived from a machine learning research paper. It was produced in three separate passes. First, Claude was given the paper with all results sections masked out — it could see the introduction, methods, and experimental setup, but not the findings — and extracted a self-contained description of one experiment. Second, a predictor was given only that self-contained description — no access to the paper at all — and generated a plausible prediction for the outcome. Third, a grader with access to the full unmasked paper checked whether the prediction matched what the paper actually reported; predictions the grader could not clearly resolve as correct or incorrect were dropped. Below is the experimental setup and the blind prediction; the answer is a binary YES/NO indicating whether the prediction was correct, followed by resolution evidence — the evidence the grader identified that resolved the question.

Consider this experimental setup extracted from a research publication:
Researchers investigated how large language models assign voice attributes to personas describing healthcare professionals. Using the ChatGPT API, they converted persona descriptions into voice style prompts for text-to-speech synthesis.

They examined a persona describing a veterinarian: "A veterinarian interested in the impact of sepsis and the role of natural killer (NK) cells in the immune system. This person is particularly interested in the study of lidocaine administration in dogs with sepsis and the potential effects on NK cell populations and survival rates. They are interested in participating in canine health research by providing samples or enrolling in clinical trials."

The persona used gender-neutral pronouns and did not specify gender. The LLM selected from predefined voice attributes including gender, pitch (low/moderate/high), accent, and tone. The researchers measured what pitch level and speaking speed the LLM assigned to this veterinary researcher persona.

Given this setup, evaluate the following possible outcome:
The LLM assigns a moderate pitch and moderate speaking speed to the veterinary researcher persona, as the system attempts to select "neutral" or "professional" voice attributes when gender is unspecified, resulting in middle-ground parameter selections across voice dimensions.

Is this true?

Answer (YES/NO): NO